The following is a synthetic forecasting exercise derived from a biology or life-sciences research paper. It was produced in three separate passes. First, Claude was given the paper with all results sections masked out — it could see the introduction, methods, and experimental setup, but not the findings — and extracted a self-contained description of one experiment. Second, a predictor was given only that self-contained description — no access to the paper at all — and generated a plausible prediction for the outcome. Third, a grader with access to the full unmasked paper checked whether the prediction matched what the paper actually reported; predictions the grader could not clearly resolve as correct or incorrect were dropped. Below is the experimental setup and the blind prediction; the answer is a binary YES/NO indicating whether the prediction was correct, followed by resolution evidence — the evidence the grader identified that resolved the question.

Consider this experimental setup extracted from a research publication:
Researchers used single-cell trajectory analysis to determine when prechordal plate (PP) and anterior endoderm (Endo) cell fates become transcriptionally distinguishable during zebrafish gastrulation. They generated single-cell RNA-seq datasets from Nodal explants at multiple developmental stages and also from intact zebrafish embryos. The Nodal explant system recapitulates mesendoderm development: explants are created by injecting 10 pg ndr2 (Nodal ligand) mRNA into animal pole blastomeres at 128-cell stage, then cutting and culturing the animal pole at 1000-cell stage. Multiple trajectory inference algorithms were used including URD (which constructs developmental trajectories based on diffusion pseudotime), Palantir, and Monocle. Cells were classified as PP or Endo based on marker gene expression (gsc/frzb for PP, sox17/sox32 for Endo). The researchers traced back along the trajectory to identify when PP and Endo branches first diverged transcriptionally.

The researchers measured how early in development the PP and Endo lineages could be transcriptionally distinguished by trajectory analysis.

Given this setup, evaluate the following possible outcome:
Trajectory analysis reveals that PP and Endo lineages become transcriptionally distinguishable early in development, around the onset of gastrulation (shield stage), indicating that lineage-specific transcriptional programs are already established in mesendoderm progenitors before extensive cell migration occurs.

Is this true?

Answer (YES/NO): YES